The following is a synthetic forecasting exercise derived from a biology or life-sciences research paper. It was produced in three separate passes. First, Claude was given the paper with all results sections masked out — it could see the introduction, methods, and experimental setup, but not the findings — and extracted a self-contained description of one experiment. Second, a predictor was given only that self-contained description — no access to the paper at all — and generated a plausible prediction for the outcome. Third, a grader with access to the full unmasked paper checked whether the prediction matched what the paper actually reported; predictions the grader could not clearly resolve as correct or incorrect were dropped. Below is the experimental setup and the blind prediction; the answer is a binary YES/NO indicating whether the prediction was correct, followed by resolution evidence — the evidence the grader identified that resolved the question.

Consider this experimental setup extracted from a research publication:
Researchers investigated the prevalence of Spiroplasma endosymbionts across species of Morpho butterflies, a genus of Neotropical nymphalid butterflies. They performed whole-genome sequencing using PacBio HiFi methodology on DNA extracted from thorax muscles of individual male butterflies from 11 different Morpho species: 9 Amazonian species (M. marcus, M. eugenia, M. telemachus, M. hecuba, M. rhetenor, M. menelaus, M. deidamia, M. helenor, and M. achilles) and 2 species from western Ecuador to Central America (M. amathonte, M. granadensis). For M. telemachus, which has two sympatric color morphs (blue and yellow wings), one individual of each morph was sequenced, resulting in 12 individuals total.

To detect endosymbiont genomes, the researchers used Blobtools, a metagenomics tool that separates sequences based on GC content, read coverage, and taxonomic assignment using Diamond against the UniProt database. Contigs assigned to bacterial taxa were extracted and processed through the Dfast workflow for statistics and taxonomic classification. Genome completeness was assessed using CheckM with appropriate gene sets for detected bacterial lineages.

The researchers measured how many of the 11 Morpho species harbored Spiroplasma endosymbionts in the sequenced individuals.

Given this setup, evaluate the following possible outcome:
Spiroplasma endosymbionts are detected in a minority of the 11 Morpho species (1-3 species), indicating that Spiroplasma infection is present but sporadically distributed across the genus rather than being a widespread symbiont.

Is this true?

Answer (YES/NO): NO